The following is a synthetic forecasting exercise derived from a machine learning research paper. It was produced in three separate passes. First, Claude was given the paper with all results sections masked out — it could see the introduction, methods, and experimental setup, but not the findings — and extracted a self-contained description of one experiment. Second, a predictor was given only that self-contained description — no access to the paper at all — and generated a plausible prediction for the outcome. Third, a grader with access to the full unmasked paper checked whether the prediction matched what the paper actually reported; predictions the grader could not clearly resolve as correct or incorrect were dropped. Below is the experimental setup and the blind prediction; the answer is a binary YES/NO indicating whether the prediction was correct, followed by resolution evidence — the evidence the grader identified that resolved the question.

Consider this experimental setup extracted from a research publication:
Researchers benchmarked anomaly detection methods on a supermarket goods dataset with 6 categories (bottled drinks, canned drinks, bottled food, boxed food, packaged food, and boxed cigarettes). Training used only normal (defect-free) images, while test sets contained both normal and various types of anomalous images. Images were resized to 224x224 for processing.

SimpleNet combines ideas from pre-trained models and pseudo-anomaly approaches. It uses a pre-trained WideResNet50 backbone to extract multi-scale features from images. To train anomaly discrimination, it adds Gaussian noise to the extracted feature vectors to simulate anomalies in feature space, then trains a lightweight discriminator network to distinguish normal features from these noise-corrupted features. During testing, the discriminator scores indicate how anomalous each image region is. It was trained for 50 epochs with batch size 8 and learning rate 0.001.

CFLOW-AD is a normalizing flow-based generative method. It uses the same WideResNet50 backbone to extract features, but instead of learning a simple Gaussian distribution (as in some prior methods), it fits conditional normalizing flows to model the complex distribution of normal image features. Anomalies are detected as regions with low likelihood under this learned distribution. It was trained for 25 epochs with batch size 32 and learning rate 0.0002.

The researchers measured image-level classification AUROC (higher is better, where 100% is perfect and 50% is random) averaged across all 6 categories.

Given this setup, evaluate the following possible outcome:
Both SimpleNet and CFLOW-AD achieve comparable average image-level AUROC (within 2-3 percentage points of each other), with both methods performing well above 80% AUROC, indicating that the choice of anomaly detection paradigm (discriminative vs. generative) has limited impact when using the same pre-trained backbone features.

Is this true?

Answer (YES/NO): NO